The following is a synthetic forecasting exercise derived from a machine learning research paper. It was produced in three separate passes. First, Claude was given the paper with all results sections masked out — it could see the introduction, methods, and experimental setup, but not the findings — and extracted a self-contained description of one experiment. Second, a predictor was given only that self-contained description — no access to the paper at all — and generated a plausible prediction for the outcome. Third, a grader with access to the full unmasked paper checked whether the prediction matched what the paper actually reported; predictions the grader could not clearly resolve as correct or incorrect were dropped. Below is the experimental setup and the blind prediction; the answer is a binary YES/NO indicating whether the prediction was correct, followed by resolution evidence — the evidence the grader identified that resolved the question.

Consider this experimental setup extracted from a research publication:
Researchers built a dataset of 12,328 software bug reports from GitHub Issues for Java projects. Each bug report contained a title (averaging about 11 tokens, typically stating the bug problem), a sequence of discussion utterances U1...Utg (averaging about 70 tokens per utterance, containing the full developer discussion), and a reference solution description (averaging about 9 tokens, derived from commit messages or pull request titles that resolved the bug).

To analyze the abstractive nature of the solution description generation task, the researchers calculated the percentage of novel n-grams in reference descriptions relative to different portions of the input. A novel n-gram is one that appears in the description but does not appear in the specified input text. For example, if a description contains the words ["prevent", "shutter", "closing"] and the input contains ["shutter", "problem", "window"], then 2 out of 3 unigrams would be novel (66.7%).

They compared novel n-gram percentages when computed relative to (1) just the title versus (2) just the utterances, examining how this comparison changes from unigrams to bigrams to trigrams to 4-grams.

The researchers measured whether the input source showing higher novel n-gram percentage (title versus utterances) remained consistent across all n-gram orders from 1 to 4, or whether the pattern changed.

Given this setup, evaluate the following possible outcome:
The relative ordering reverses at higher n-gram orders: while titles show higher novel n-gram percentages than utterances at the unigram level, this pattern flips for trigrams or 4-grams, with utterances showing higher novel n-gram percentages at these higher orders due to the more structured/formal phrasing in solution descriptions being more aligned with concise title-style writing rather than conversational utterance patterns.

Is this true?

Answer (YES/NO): YES